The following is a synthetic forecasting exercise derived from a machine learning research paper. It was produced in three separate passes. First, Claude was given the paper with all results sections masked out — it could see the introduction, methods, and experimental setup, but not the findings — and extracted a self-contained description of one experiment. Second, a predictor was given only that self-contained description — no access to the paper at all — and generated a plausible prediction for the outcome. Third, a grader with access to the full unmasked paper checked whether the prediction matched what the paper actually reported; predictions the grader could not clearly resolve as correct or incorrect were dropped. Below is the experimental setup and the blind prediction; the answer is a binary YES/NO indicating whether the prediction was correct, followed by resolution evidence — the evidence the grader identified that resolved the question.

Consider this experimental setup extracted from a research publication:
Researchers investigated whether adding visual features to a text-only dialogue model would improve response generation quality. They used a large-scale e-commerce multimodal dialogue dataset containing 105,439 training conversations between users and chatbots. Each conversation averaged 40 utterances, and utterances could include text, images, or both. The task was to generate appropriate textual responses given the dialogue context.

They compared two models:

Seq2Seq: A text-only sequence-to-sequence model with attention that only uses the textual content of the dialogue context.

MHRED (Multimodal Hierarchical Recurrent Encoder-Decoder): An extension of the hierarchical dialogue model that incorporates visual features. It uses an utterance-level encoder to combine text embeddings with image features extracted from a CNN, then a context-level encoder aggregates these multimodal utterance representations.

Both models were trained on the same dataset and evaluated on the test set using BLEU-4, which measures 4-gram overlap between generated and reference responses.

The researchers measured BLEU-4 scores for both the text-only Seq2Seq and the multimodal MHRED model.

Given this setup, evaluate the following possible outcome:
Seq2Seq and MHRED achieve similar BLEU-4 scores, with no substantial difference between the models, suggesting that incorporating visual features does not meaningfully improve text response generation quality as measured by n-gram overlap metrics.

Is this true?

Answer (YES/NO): YES